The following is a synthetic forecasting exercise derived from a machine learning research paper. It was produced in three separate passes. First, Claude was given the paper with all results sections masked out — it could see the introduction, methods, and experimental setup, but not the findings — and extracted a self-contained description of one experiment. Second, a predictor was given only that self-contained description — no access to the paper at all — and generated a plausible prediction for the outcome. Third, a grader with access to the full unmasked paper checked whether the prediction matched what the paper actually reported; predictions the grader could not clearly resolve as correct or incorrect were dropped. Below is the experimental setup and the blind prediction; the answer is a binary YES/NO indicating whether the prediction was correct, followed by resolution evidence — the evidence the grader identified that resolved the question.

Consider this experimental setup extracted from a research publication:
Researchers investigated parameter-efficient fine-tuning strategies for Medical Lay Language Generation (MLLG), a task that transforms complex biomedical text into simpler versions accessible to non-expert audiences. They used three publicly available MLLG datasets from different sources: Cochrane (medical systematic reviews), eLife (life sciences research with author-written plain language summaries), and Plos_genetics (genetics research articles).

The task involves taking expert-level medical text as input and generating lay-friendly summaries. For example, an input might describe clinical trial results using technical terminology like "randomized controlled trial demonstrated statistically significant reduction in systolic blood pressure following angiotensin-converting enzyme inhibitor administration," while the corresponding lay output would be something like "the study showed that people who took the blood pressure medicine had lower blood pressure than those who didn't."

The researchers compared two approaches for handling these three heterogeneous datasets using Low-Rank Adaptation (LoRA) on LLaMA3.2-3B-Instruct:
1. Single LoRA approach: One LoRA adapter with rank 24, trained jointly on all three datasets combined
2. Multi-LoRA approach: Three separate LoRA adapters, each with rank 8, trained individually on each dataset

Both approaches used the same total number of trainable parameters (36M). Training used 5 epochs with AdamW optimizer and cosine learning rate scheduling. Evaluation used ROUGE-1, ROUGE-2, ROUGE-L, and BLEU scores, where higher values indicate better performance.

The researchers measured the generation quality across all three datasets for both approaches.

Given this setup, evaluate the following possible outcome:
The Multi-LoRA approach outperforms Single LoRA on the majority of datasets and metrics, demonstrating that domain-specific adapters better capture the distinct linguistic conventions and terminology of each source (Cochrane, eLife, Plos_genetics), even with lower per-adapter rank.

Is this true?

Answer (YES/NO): YES